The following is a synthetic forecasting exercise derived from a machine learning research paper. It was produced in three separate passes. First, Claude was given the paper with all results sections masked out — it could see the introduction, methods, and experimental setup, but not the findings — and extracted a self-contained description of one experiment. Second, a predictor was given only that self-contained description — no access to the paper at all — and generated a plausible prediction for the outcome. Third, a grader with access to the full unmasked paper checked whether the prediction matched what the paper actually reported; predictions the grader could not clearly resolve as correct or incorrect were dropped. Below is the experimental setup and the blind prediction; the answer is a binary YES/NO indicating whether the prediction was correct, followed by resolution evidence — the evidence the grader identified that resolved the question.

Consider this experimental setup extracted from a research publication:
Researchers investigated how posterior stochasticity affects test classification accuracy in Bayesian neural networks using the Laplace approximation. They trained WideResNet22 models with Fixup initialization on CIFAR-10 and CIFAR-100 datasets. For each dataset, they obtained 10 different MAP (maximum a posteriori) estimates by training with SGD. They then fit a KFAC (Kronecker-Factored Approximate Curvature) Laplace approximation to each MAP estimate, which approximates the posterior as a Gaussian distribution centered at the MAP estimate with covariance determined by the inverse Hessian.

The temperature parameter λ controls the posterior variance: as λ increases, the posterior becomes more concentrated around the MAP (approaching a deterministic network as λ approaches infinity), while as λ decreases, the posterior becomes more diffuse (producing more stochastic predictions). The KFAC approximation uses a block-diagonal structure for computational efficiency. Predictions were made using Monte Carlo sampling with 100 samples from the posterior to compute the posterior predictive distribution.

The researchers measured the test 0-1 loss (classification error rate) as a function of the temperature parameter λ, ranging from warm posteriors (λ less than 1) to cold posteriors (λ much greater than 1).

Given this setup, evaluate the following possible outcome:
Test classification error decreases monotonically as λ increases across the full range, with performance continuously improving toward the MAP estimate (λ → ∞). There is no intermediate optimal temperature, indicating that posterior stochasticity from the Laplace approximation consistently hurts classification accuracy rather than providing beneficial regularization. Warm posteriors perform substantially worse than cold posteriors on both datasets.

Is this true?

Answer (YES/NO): NO